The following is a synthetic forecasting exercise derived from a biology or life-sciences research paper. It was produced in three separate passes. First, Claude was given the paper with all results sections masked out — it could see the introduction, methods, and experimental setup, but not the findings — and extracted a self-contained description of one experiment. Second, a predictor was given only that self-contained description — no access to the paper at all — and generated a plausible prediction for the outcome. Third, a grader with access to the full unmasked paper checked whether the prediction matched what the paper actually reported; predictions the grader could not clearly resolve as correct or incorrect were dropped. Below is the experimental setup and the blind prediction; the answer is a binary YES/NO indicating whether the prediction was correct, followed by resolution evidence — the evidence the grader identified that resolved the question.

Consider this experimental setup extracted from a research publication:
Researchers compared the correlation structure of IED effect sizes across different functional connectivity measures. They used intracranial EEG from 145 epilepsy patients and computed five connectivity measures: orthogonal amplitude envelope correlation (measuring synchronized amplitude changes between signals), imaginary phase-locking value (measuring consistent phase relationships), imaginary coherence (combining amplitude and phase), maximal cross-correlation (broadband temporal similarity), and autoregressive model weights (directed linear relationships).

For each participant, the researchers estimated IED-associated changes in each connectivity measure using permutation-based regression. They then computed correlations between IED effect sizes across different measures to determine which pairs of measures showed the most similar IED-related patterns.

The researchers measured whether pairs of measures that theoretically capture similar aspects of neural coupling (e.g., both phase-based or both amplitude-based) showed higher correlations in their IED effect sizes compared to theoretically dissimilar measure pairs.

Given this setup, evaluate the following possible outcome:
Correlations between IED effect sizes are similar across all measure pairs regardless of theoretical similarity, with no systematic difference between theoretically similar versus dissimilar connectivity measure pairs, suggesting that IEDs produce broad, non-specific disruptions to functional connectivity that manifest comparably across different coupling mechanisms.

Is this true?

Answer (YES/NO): NO